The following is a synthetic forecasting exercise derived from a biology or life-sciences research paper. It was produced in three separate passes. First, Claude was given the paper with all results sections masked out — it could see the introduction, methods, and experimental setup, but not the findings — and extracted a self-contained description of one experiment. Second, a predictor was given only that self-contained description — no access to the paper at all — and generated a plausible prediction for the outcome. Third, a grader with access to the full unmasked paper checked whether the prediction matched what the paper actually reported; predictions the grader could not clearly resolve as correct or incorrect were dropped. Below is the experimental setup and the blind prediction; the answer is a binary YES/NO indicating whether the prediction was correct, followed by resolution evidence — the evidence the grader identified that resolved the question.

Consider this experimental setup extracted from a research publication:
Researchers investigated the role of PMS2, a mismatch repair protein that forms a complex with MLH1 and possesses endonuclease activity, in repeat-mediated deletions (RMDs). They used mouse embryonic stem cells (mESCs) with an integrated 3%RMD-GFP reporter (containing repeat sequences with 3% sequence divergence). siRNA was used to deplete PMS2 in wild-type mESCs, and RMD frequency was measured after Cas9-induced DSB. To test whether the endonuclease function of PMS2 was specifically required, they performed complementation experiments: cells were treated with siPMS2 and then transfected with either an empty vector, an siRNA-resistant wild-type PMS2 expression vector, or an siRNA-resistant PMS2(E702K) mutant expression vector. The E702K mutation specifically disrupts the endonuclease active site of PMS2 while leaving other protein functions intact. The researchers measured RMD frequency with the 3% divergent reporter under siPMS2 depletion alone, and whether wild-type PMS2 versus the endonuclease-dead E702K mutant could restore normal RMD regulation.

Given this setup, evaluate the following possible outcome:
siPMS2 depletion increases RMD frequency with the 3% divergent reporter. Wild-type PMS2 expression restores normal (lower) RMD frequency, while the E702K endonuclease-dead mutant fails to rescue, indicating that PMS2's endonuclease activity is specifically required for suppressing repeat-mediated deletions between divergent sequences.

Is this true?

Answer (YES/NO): YES